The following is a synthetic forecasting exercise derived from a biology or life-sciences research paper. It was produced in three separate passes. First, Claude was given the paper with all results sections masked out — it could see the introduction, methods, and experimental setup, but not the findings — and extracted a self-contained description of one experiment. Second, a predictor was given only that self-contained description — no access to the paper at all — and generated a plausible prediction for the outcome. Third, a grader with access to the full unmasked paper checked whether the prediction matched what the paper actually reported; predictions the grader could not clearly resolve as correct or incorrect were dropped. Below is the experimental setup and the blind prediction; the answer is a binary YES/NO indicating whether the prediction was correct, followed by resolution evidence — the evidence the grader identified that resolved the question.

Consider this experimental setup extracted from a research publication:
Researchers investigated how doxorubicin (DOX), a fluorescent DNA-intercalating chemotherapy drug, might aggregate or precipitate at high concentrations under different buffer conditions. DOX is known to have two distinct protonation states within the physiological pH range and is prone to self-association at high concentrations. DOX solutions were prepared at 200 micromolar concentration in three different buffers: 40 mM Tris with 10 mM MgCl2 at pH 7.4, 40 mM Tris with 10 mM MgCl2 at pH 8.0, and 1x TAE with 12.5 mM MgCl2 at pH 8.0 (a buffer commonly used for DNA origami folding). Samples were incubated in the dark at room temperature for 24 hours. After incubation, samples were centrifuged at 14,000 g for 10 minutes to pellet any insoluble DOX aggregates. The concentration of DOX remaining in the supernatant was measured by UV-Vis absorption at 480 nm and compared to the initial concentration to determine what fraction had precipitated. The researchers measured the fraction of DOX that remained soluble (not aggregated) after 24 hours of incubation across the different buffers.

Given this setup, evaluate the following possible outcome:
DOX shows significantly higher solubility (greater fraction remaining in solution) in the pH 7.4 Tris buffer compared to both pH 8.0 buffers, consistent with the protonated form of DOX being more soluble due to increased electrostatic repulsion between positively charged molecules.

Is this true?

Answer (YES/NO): YES